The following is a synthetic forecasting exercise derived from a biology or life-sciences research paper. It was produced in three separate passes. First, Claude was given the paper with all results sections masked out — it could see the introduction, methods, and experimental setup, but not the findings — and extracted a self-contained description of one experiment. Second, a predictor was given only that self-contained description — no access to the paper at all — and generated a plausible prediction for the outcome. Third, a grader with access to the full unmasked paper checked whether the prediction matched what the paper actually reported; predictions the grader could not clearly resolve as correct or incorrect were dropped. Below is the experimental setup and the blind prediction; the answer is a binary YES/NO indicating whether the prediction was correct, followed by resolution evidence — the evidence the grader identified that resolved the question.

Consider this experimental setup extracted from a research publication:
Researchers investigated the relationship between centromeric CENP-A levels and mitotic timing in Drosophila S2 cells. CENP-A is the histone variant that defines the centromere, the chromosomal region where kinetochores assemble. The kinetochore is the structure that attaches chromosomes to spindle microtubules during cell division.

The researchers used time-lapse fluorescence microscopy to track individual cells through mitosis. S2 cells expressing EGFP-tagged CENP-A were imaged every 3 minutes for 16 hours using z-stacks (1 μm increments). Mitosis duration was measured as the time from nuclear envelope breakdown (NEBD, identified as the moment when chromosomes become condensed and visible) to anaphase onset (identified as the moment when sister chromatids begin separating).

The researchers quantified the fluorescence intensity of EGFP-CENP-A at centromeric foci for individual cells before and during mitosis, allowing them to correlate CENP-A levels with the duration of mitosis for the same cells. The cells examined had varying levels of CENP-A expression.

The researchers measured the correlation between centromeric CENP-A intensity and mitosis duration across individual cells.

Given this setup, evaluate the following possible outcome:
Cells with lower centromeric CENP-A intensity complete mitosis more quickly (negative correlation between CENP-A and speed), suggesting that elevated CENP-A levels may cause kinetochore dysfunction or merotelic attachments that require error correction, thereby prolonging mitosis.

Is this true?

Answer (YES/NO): NO